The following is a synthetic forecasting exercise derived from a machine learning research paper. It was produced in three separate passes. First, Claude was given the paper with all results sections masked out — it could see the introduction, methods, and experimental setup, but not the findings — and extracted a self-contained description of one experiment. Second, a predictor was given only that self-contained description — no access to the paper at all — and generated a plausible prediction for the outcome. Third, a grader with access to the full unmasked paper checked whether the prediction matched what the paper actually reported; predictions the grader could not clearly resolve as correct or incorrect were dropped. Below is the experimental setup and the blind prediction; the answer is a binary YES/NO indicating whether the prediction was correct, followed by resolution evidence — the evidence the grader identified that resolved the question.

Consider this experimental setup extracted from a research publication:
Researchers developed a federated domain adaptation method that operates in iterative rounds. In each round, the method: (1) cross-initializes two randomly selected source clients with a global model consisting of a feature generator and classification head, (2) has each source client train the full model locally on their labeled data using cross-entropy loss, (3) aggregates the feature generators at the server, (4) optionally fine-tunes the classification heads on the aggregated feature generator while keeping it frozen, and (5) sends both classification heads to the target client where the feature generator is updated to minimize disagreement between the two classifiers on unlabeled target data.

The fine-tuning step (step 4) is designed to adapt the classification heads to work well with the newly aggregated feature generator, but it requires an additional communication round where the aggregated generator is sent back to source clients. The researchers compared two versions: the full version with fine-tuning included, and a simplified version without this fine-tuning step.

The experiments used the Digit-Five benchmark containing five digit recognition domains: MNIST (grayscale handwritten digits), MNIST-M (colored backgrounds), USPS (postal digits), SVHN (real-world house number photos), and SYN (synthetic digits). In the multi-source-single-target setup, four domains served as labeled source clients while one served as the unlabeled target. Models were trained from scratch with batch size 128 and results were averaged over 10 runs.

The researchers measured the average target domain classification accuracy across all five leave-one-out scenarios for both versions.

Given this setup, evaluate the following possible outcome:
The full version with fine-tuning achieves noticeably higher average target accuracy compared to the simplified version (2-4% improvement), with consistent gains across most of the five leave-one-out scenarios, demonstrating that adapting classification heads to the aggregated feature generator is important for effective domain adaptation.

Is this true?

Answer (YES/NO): NO